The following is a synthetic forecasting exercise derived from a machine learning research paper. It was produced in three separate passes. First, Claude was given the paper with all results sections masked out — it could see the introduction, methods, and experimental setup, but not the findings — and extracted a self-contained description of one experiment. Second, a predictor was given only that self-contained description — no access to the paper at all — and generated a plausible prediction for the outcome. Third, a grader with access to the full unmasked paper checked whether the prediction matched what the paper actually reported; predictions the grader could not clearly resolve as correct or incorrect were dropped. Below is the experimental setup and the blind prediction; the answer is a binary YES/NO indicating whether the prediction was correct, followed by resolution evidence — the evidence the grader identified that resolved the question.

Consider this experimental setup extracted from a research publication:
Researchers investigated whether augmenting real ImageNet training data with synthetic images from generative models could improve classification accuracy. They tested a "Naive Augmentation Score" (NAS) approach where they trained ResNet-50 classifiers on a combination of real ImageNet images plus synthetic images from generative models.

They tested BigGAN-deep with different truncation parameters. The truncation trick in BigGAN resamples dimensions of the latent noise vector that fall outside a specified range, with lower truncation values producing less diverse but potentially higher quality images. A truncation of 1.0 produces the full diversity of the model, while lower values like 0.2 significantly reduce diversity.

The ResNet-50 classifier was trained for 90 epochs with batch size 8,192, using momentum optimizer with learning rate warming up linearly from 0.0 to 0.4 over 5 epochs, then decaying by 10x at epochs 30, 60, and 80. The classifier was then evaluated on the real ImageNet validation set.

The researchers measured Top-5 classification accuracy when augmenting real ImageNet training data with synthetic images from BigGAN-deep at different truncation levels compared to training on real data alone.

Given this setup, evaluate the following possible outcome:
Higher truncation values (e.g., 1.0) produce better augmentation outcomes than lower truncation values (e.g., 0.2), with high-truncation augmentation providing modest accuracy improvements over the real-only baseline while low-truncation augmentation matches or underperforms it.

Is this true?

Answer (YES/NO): NO